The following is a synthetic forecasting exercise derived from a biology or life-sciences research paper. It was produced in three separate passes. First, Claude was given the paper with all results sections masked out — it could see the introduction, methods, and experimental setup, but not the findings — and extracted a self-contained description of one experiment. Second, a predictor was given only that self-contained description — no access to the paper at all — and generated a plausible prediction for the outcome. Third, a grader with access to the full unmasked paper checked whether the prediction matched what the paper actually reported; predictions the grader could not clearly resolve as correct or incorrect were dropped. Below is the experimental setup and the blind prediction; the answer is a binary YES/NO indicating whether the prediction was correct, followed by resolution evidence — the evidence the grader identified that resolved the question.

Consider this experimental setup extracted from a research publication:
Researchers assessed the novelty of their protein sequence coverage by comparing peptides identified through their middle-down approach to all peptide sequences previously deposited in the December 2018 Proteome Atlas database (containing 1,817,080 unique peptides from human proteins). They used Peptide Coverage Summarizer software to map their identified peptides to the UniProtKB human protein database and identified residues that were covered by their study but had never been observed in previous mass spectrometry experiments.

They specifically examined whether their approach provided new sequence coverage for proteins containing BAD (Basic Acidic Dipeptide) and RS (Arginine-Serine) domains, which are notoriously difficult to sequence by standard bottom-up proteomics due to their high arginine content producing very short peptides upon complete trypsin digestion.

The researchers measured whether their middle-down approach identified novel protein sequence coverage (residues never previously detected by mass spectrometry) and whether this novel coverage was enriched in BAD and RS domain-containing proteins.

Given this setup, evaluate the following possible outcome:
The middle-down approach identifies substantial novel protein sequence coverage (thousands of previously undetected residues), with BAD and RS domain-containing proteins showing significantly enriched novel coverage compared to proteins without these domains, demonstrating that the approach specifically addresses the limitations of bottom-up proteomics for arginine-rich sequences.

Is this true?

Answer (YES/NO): YES